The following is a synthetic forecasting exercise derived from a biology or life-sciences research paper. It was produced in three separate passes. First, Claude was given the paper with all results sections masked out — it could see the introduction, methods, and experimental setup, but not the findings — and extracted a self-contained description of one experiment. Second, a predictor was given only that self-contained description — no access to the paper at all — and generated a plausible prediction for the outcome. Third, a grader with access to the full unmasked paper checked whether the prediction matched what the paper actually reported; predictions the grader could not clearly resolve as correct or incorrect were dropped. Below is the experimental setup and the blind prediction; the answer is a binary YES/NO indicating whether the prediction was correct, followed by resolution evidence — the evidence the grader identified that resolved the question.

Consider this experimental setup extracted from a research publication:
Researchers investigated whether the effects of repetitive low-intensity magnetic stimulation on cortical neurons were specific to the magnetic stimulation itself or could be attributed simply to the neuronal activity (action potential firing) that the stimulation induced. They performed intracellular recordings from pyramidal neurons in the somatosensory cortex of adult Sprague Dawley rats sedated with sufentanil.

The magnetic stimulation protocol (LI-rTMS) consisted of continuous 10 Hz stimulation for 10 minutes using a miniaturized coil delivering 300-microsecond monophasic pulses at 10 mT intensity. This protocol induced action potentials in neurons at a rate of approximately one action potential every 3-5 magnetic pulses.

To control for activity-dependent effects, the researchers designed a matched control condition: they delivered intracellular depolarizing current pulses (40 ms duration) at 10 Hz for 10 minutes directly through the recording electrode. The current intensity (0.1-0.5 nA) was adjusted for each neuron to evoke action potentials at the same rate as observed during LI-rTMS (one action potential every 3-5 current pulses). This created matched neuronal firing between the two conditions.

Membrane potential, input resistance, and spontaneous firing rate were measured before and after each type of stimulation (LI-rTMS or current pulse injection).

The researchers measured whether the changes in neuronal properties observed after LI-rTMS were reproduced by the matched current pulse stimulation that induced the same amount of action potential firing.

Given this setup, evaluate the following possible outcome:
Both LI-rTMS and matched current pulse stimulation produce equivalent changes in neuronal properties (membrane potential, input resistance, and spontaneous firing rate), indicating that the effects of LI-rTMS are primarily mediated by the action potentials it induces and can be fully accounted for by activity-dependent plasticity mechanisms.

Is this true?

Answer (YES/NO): NO